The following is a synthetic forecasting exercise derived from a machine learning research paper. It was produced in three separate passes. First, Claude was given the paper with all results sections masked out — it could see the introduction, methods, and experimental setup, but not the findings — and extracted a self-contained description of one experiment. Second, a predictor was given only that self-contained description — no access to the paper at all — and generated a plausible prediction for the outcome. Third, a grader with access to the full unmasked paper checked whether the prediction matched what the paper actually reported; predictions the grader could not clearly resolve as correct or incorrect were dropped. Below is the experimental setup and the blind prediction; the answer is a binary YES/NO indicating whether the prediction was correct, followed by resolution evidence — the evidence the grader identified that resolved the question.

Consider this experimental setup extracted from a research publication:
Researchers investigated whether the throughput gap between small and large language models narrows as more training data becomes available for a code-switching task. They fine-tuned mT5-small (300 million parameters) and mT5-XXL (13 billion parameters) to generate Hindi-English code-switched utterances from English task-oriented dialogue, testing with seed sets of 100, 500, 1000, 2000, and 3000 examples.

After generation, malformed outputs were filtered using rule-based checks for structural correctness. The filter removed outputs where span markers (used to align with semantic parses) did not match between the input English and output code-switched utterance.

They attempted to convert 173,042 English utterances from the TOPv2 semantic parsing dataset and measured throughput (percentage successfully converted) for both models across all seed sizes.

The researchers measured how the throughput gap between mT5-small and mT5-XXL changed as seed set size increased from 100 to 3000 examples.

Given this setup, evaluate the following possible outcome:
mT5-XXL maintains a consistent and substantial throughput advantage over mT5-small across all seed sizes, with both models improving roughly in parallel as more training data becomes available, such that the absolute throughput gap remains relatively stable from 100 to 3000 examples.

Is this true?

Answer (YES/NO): NO